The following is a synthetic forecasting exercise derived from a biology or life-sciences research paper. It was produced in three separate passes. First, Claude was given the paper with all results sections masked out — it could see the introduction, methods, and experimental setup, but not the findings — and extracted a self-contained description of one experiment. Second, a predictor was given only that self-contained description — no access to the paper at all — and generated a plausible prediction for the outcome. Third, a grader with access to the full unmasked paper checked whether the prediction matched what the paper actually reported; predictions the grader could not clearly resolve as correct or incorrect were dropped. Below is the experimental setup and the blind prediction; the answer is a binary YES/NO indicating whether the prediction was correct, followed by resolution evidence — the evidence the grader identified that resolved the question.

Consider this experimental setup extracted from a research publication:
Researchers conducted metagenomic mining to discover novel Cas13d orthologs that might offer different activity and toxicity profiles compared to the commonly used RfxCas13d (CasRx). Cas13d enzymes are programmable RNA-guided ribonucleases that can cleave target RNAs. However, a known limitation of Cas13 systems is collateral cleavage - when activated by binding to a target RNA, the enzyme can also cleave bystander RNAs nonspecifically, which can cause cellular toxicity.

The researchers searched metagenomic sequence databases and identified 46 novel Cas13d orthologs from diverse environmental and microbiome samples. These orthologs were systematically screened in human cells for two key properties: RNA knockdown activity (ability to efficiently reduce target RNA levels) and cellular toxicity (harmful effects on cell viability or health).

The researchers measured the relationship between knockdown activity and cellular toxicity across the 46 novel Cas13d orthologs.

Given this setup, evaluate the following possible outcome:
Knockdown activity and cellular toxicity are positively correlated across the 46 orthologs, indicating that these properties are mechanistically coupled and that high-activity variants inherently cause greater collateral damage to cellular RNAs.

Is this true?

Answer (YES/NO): NO